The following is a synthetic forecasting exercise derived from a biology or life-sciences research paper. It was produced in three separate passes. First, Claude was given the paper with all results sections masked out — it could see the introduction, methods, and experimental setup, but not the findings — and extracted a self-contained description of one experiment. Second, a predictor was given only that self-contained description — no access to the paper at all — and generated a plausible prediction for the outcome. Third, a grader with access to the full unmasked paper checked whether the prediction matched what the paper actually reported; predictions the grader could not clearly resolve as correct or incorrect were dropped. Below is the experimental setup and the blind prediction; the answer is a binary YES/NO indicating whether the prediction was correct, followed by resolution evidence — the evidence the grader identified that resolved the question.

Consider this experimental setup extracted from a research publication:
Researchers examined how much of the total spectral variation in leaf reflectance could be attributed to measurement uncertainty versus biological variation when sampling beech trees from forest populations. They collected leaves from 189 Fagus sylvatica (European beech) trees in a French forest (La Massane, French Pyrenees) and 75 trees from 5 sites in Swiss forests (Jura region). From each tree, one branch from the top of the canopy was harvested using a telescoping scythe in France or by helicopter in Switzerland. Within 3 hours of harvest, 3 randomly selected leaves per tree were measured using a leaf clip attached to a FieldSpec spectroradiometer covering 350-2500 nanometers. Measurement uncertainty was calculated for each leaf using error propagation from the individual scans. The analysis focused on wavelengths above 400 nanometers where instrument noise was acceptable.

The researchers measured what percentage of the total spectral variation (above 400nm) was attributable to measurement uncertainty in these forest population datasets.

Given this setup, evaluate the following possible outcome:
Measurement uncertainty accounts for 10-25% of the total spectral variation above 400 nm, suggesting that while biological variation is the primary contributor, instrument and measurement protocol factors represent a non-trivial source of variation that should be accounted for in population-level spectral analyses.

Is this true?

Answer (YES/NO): NO